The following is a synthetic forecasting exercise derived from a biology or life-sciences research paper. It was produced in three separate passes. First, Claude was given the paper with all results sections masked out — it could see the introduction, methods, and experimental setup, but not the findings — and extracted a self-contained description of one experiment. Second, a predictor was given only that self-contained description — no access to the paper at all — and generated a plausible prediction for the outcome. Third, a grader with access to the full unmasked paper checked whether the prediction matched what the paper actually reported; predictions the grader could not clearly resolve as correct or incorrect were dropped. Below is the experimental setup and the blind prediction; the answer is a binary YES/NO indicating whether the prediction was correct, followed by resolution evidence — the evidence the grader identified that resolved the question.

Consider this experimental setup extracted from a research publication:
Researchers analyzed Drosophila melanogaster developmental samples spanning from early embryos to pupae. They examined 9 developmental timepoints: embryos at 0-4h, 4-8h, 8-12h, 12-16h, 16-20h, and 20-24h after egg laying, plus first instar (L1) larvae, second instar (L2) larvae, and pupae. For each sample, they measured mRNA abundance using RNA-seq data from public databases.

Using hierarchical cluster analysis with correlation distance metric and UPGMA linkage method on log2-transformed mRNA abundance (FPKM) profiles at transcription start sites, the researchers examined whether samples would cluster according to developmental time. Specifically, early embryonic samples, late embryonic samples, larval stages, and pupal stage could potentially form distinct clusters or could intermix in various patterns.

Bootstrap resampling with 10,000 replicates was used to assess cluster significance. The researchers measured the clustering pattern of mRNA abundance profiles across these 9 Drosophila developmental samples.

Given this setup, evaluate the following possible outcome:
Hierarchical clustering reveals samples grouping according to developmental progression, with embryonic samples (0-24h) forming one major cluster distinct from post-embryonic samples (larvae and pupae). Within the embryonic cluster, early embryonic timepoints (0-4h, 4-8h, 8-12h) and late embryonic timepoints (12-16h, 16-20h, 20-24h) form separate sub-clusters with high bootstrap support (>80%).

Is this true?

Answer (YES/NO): NO